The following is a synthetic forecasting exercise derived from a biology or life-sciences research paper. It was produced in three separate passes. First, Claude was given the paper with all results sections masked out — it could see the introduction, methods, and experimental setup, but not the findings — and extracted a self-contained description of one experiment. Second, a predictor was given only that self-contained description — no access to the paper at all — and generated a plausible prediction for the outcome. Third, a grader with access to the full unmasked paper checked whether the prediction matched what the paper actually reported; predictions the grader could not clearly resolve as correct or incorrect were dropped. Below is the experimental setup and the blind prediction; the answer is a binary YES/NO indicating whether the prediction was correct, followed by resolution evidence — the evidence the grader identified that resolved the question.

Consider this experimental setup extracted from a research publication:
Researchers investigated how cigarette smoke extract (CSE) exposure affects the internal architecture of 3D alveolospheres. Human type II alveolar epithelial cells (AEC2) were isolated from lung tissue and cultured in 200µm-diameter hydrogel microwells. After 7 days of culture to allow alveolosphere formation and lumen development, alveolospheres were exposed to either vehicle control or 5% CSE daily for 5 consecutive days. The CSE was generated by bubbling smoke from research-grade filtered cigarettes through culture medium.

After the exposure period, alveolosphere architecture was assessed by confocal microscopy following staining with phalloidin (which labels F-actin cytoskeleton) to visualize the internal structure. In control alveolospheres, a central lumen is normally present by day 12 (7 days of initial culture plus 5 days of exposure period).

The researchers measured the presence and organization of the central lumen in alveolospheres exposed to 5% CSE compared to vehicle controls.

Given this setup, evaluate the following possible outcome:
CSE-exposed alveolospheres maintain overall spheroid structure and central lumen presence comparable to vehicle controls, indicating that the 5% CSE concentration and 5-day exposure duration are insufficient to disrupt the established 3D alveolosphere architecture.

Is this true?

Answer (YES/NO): NO